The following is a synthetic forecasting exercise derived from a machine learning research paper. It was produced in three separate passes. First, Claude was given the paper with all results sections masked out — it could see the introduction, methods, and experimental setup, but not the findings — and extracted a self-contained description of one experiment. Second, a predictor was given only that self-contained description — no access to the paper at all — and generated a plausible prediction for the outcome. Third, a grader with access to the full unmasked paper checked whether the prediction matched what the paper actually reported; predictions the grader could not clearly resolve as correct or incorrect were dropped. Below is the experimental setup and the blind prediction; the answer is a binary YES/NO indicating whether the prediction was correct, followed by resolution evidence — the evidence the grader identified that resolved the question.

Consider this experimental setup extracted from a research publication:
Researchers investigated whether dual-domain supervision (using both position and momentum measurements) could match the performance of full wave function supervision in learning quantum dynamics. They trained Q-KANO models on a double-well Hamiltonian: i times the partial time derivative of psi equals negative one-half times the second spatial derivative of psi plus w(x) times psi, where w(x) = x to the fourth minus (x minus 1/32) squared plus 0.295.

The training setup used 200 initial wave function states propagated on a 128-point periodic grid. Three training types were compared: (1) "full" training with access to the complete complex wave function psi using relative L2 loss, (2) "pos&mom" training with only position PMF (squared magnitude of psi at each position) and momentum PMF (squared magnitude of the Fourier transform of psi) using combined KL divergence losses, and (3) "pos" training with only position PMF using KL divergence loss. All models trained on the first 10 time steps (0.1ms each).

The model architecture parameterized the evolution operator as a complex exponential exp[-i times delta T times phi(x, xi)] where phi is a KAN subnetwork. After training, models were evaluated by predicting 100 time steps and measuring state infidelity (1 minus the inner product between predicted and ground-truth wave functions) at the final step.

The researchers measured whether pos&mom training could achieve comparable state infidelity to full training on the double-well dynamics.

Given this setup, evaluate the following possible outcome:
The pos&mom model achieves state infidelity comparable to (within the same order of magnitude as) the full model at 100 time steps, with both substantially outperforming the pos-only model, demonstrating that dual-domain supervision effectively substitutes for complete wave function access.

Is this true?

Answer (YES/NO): YES